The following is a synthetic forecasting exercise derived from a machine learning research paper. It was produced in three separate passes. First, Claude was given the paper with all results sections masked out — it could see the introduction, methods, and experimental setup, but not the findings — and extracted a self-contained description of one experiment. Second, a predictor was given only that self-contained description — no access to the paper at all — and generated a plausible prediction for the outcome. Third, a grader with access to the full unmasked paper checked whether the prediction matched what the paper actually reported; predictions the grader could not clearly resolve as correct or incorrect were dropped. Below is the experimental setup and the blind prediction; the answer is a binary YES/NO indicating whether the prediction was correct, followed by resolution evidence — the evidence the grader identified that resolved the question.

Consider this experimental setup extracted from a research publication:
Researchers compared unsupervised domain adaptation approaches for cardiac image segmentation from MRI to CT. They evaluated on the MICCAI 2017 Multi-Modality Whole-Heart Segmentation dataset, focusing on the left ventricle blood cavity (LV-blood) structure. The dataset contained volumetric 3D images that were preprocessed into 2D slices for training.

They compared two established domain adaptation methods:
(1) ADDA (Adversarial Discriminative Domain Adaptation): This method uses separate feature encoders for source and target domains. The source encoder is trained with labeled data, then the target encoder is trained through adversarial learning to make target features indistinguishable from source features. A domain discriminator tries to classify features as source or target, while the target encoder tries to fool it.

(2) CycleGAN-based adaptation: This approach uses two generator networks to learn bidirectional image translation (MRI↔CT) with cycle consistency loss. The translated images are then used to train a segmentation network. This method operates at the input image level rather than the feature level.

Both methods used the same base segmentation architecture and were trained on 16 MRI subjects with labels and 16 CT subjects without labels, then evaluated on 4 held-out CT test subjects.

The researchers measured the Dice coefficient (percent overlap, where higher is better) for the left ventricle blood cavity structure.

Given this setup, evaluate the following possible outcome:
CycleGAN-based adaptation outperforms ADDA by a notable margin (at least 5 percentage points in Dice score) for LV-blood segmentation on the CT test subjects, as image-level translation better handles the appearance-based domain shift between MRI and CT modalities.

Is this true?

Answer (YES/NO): YES